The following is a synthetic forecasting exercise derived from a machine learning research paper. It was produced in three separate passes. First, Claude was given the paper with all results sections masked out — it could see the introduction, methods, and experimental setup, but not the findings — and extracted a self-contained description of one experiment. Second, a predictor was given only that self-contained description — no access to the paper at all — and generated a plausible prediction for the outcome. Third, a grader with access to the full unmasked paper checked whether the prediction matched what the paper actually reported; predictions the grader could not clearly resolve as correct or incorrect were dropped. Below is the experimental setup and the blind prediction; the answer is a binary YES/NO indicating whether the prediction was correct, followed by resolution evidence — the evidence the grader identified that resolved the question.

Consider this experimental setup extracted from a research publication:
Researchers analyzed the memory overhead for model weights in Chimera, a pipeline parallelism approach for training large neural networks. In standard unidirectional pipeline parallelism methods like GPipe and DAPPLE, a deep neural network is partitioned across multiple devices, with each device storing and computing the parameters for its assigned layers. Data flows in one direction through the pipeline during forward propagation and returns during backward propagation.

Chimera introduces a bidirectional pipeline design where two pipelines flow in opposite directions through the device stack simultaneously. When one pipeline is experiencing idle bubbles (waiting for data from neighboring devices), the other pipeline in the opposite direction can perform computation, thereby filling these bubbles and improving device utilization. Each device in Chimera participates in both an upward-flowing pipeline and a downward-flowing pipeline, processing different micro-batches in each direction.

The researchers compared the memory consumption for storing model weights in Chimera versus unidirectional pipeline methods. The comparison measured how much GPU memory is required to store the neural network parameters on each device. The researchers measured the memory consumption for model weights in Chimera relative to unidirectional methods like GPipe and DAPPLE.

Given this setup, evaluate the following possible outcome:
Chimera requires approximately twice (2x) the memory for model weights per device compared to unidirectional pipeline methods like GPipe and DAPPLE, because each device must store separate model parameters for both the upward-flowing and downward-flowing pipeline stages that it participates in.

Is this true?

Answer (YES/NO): YES